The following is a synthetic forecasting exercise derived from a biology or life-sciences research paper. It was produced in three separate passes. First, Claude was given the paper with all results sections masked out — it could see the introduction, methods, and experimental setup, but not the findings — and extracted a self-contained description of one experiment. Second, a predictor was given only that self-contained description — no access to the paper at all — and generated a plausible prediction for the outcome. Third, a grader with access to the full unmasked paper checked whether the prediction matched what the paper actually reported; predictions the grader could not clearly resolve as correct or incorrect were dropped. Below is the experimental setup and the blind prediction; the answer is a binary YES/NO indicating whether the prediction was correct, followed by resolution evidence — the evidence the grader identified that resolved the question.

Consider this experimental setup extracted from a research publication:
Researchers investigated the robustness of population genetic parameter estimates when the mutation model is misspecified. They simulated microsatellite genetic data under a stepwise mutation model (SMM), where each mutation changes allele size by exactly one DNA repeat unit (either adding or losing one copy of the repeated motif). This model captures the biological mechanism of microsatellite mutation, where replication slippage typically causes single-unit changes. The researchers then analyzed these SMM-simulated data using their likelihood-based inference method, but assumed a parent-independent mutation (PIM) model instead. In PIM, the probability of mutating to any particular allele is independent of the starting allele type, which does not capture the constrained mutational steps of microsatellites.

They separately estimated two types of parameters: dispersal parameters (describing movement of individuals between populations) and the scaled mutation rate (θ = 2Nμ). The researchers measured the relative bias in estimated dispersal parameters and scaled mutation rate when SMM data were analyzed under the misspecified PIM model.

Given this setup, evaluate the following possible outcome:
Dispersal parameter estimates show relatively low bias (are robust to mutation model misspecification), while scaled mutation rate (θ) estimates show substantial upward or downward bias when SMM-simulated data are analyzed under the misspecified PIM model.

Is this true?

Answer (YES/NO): YES